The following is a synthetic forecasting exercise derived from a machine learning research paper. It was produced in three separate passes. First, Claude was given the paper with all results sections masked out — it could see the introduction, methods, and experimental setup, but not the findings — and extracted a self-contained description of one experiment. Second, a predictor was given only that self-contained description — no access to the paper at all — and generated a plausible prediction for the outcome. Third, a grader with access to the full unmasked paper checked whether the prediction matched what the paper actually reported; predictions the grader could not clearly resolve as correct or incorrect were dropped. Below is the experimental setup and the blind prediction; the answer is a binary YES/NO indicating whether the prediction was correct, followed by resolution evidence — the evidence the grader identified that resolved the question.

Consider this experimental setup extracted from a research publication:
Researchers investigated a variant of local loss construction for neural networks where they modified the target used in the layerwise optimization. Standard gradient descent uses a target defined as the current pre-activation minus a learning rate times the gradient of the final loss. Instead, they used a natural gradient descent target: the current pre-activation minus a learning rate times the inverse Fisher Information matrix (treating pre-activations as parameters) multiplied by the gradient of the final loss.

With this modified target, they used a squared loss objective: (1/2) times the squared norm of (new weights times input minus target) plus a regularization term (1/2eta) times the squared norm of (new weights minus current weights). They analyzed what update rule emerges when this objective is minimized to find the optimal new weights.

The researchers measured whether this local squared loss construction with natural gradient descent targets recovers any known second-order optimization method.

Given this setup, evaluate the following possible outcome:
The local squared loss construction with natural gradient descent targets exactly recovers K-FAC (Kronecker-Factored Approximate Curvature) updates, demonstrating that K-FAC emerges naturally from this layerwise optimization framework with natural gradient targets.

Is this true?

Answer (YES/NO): YES